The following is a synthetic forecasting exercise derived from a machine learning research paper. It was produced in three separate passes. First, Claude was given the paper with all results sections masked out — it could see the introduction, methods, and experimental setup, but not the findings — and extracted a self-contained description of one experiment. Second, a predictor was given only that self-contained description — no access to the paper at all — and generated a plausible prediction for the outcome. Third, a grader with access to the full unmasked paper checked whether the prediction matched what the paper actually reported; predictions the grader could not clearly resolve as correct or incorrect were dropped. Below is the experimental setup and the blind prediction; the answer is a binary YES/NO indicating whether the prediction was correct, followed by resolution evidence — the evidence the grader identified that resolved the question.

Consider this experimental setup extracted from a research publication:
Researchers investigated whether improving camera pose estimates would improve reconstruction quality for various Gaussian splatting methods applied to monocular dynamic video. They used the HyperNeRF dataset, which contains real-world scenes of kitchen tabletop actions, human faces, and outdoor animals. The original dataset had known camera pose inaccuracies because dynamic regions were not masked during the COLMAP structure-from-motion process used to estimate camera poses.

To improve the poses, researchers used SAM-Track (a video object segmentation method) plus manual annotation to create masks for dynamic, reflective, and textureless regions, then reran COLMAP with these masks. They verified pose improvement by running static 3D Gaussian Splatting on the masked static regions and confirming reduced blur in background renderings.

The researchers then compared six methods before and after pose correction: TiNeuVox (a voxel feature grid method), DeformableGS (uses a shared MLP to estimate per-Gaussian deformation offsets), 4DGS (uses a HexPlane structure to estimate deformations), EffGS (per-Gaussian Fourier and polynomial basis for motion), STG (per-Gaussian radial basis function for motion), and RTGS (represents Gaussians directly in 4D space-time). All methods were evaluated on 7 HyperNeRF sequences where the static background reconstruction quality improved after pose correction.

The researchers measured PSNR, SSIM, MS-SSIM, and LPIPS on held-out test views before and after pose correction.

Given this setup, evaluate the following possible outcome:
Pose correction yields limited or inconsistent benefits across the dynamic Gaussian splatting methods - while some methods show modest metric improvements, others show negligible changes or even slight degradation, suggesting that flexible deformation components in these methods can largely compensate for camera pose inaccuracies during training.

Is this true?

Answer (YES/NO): YES